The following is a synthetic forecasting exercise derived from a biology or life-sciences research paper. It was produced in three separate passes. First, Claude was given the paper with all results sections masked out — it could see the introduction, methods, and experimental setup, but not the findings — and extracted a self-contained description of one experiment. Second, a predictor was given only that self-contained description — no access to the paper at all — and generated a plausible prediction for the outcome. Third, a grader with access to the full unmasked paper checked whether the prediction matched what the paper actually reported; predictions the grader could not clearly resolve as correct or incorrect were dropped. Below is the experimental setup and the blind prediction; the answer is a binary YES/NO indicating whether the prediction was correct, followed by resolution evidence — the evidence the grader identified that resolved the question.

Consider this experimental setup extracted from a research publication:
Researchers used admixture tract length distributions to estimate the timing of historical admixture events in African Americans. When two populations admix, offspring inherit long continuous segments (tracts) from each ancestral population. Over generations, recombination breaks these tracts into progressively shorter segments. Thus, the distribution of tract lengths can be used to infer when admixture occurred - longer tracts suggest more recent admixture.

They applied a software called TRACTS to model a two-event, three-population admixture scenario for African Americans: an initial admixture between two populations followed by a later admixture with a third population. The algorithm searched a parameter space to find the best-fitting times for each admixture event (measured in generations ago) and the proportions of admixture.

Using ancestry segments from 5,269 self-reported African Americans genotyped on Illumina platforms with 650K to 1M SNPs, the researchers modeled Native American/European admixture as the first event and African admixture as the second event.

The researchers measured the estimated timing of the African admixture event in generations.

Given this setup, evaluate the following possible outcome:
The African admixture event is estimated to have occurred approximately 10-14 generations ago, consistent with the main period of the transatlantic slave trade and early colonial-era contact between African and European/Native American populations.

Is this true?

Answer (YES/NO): NO